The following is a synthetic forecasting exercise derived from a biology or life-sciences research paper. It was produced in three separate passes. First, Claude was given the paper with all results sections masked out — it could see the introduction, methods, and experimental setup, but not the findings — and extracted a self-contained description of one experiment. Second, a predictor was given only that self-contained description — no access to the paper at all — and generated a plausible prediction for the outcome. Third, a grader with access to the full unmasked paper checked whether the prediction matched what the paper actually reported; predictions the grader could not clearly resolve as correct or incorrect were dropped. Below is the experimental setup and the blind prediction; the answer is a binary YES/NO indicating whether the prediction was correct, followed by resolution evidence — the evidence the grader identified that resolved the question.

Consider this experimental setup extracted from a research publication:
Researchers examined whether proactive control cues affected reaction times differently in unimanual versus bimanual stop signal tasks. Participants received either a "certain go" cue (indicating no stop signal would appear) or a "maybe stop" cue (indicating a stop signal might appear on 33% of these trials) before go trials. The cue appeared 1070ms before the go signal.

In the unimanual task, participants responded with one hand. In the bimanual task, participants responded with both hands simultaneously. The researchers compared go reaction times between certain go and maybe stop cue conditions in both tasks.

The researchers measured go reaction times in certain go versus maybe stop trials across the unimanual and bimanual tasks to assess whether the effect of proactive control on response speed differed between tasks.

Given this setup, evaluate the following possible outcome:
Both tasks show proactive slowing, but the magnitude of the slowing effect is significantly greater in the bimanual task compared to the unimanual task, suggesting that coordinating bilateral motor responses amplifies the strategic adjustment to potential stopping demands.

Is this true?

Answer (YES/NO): NO